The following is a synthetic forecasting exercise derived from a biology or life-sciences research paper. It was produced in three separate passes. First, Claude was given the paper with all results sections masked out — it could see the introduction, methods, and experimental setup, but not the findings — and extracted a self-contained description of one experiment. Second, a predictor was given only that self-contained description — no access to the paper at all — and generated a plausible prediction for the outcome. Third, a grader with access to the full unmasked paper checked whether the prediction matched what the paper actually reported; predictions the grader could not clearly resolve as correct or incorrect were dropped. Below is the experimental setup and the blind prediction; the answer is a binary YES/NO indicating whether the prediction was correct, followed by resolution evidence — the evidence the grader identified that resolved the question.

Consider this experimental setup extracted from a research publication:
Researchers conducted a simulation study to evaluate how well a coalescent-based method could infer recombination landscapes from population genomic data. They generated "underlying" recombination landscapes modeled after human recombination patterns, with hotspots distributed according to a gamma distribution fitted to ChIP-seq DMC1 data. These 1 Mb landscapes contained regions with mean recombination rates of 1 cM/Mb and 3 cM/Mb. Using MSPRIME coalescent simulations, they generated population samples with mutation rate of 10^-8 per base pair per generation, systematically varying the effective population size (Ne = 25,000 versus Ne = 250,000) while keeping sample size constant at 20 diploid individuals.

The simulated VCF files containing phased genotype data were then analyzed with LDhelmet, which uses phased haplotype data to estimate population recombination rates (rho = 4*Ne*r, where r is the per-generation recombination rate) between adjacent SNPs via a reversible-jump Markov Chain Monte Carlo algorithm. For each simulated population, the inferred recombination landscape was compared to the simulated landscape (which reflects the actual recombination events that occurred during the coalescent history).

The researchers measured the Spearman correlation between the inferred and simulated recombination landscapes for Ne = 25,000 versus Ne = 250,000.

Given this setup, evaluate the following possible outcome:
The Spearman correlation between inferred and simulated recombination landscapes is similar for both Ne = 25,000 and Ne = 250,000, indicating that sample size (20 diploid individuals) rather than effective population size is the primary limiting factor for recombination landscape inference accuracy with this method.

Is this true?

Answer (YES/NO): NO